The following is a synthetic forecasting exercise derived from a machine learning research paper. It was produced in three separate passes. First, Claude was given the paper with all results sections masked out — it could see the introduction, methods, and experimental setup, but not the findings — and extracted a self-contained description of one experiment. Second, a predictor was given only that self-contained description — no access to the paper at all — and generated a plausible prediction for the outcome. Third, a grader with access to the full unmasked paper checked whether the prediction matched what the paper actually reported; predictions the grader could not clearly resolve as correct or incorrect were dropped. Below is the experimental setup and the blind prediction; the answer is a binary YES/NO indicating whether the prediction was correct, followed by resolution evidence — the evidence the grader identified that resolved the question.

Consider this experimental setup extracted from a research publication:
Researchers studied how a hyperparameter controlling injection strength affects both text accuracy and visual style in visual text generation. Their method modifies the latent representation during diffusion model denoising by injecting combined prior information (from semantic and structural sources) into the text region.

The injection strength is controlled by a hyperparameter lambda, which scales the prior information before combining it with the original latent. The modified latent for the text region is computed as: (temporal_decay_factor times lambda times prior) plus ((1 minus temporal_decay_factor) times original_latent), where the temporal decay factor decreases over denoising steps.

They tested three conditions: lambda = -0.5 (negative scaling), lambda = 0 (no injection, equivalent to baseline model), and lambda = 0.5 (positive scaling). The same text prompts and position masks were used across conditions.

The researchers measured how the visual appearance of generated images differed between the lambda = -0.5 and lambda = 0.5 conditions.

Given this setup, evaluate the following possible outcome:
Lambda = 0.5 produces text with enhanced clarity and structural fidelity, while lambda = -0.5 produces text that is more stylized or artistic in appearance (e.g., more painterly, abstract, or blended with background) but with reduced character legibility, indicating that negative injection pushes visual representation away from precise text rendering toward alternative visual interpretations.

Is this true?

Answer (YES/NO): NO